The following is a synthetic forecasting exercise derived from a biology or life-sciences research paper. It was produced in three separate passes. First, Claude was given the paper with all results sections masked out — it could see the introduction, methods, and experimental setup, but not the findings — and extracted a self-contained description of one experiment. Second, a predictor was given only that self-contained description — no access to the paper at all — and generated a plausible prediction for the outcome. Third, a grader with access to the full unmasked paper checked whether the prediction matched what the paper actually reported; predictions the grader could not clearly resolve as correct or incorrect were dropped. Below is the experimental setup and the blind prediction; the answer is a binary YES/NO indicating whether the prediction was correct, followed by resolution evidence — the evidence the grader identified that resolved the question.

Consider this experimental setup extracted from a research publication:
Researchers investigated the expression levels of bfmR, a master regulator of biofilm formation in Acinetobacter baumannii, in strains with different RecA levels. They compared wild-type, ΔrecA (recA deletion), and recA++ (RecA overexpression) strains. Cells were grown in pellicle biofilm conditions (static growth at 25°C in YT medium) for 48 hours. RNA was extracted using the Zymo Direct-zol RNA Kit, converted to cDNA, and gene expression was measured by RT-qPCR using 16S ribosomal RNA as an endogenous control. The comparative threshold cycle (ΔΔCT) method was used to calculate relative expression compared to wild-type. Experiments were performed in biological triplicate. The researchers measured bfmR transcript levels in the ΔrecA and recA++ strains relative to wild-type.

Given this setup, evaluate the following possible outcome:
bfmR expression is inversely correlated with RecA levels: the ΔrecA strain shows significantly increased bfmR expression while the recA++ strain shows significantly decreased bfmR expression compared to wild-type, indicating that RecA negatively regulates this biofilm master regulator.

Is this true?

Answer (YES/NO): NO